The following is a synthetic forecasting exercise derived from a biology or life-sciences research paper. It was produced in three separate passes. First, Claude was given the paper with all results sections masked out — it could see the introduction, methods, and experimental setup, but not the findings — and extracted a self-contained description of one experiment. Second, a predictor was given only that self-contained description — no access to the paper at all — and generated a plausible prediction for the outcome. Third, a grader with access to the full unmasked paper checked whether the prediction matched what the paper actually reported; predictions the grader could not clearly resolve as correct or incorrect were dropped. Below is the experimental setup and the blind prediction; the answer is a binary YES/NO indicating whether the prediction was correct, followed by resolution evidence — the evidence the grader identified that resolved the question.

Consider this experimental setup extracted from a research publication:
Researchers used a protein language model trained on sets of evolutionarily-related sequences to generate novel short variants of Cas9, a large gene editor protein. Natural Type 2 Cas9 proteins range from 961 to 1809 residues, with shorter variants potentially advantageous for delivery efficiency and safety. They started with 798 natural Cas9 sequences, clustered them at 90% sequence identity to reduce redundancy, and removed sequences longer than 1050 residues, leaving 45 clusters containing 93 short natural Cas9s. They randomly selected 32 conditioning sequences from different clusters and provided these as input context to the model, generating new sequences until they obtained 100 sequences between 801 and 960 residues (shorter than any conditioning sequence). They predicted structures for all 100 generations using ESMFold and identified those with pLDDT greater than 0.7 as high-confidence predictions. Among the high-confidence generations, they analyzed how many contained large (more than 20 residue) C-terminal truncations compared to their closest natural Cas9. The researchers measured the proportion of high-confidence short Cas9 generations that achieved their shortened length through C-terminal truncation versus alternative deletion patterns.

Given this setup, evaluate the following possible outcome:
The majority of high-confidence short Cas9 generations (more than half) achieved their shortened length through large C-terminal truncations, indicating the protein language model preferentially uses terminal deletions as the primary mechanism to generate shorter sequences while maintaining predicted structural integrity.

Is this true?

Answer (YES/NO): YES